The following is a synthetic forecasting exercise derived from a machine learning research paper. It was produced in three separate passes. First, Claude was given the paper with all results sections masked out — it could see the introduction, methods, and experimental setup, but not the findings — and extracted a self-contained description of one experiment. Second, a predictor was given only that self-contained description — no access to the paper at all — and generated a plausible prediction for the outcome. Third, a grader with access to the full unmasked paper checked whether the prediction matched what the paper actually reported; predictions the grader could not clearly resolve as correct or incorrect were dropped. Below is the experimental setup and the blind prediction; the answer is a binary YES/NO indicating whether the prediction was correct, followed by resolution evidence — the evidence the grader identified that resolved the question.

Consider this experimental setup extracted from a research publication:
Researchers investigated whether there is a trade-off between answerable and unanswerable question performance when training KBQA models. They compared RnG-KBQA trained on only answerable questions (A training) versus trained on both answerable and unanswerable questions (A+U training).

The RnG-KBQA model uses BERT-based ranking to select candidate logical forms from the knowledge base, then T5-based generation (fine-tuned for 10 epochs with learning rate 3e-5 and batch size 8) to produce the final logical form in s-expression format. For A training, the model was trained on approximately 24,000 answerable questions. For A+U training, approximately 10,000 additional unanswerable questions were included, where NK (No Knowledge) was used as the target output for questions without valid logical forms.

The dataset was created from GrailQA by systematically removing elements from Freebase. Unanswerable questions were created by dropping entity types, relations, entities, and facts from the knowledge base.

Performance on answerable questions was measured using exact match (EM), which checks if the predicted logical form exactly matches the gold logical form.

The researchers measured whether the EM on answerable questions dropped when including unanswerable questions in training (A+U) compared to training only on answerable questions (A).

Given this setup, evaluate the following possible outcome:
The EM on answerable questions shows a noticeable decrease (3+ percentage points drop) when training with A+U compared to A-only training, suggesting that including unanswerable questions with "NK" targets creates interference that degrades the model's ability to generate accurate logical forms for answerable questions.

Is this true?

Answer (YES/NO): NO